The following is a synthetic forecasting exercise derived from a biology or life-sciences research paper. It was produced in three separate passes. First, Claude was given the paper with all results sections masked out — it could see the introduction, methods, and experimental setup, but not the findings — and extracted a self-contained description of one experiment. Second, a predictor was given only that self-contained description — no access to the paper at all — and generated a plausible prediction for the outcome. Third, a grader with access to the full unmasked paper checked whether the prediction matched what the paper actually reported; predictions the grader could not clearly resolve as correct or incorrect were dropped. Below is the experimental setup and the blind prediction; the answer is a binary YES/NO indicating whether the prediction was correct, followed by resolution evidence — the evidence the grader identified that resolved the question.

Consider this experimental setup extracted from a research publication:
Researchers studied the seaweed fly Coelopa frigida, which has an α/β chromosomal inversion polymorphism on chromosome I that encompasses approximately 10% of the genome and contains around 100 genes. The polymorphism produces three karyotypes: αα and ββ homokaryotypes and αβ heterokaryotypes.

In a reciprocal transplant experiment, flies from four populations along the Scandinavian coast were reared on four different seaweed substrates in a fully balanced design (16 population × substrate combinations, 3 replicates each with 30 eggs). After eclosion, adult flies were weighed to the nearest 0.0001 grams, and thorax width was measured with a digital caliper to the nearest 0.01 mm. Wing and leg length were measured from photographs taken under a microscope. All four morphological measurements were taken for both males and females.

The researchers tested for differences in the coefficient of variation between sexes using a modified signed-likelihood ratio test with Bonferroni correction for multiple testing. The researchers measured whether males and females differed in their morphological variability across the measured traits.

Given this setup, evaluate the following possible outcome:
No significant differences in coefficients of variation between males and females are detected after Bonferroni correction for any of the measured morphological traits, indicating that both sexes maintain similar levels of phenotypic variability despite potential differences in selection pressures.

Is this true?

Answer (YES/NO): NO